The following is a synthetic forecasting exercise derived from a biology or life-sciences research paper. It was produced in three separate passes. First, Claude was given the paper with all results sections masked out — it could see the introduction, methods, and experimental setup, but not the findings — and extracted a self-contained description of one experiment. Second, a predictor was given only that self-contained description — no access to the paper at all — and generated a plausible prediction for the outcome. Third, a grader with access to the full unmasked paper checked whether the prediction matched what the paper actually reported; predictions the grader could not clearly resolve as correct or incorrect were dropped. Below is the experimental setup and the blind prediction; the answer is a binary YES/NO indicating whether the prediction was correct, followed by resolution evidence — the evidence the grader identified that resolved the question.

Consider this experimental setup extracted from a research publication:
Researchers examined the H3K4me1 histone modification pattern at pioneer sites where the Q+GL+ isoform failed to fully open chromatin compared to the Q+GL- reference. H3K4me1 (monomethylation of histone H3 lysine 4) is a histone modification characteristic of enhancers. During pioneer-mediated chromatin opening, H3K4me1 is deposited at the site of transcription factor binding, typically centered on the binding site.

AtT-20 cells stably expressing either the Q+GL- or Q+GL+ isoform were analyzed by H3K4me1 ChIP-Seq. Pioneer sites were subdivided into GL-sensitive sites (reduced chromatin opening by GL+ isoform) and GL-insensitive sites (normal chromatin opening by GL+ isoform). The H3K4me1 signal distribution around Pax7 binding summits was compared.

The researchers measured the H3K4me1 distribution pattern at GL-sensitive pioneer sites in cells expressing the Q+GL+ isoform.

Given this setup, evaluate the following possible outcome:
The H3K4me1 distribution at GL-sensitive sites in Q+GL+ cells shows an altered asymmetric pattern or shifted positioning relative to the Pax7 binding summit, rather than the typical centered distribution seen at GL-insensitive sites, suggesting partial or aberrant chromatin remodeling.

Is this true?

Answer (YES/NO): NO